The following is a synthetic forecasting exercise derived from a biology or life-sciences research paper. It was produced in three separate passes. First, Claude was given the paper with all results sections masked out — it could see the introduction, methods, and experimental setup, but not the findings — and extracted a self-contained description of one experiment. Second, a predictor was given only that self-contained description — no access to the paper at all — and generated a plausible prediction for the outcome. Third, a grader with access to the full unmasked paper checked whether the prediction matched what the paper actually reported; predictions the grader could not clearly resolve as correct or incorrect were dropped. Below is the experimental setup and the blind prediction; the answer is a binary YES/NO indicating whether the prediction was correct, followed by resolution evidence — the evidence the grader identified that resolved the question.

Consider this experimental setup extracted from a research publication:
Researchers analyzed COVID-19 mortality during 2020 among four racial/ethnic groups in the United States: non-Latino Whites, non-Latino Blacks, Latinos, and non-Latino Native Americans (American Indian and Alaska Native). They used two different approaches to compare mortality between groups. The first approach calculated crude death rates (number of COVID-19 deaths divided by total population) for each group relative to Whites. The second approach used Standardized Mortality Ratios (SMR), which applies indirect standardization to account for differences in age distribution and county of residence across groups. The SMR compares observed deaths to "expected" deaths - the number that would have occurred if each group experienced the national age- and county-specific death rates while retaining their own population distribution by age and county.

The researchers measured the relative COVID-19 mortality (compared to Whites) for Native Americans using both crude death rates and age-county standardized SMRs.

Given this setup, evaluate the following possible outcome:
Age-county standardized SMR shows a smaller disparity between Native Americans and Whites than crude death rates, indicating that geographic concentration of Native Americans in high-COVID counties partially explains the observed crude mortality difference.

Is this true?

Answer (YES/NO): NO